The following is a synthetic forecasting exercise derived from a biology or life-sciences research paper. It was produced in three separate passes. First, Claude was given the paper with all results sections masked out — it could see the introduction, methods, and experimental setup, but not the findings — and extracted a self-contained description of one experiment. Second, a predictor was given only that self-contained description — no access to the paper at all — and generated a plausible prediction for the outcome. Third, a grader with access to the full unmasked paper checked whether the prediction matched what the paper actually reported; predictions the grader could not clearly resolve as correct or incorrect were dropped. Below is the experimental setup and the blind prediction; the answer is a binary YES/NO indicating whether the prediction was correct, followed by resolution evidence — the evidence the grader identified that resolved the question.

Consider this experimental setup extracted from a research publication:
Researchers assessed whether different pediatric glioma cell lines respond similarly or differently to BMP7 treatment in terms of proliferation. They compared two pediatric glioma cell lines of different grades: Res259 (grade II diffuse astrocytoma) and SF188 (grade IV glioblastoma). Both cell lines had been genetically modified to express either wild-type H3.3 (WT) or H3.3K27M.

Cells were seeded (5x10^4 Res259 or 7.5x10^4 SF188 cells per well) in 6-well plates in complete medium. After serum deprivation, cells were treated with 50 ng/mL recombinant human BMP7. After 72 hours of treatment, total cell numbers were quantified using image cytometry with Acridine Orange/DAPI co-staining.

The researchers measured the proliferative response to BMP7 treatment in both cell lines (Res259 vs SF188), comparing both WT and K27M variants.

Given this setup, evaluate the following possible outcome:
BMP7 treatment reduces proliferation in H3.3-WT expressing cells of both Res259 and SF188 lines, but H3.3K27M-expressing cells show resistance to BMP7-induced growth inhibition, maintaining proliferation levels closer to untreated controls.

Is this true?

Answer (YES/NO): NO